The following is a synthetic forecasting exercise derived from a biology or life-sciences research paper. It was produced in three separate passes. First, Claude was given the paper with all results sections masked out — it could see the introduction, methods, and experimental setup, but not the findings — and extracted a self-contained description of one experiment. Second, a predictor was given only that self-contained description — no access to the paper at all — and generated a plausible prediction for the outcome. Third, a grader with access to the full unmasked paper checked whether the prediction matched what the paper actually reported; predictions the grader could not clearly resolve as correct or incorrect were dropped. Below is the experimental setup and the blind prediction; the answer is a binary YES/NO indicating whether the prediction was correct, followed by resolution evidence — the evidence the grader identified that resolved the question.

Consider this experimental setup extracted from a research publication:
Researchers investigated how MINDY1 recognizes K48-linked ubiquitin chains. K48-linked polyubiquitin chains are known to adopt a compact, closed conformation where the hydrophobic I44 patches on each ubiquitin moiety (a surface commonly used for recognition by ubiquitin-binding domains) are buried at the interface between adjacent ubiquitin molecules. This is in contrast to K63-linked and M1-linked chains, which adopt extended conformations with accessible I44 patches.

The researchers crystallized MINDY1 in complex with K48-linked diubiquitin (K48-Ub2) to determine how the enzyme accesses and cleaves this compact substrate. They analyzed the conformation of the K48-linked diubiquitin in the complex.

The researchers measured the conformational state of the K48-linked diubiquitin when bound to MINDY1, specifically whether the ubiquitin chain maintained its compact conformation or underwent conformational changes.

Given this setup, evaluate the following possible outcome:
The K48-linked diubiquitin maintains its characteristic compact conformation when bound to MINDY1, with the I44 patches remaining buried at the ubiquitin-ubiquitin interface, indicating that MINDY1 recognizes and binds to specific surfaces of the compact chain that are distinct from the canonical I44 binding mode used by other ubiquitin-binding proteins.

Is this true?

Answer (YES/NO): NO